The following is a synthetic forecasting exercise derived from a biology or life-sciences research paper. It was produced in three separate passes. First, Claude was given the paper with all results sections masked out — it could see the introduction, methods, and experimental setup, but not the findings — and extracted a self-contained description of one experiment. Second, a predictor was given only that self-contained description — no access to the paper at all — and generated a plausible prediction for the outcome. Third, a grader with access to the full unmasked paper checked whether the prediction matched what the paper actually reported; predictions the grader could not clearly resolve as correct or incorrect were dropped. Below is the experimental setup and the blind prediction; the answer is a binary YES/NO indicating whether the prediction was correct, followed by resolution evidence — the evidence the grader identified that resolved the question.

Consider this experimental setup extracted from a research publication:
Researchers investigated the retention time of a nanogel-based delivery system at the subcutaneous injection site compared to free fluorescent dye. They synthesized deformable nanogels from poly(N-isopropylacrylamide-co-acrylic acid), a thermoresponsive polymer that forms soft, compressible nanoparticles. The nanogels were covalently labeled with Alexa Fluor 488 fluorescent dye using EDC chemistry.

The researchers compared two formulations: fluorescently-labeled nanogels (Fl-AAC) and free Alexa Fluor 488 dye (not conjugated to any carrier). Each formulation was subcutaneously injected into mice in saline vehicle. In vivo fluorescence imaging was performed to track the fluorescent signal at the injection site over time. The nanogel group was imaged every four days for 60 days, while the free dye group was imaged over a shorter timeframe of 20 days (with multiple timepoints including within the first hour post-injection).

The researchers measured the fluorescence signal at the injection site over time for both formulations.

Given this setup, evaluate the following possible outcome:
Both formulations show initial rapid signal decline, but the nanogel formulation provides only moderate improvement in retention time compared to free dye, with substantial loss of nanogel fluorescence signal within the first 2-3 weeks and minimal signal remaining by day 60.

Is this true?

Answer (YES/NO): NO